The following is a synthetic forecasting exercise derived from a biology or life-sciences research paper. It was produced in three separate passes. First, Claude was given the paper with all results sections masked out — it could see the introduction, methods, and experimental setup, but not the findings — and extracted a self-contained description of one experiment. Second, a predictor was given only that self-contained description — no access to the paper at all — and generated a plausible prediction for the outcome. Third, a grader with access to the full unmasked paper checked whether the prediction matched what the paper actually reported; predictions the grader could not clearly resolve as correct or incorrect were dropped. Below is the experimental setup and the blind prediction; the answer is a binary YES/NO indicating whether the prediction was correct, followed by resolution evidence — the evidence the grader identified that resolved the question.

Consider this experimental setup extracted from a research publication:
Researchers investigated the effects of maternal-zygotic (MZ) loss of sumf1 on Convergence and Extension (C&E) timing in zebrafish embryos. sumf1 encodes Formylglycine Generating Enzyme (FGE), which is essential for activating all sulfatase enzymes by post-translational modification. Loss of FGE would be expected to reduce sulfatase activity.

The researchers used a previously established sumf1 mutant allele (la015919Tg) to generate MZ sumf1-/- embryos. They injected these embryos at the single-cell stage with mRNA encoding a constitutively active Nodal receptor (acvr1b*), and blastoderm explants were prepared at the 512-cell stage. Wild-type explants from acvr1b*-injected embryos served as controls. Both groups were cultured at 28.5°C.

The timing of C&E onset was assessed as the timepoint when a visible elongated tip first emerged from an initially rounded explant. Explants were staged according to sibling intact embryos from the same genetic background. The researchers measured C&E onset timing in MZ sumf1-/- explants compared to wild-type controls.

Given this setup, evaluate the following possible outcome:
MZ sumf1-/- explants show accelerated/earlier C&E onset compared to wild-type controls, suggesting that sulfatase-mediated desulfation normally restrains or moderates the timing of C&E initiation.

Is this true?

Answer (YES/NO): YES